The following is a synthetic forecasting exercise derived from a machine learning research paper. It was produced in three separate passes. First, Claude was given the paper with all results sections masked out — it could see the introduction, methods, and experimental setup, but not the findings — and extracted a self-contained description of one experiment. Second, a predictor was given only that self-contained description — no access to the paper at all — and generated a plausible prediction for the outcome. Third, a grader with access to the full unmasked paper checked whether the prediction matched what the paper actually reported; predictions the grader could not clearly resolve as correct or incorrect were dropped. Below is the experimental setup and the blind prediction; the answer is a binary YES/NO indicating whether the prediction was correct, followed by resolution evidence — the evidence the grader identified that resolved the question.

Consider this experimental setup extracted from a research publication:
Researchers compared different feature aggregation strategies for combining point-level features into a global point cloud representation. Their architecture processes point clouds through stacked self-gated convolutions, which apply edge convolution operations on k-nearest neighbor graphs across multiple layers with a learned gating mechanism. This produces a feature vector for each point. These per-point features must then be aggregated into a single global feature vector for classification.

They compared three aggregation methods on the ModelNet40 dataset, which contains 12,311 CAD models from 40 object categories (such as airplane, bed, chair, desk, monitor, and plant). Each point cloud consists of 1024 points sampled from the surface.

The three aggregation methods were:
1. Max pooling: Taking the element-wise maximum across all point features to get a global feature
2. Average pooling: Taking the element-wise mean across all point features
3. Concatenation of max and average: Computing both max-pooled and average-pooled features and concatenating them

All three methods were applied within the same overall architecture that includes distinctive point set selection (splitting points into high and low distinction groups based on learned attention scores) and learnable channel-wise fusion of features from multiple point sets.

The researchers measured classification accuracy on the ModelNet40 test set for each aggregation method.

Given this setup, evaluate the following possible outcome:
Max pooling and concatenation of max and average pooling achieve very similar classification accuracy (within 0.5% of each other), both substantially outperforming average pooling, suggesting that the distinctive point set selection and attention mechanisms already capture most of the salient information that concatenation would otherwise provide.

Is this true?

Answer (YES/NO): NO